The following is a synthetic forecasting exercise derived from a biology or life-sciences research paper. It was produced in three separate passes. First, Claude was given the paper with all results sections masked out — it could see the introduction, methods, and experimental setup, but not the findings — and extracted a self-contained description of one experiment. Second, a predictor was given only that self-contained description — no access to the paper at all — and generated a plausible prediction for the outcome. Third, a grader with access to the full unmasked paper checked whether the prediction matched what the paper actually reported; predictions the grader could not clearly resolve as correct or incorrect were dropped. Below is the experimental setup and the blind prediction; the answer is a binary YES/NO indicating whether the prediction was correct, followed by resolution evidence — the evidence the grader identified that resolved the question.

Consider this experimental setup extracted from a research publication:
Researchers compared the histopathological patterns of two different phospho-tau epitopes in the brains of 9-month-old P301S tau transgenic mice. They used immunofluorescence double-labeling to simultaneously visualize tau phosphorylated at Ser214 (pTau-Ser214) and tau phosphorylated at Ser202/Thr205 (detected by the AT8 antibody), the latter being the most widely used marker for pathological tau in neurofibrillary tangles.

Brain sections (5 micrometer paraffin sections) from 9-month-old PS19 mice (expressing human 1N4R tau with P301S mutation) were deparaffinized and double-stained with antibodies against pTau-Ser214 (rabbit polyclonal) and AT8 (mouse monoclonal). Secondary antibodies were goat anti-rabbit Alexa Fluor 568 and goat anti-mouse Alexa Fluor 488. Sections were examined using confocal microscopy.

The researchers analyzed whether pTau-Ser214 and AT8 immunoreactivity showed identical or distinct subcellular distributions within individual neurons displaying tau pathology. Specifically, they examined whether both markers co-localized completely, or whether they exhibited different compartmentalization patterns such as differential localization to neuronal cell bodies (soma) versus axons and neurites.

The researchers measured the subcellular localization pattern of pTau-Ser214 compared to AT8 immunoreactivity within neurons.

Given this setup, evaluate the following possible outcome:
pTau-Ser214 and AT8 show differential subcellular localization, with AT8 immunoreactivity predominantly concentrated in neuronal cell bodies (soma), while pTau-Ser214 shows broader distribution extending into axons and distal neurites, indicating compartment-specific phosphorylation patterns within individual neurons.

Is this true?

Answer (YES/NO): YES